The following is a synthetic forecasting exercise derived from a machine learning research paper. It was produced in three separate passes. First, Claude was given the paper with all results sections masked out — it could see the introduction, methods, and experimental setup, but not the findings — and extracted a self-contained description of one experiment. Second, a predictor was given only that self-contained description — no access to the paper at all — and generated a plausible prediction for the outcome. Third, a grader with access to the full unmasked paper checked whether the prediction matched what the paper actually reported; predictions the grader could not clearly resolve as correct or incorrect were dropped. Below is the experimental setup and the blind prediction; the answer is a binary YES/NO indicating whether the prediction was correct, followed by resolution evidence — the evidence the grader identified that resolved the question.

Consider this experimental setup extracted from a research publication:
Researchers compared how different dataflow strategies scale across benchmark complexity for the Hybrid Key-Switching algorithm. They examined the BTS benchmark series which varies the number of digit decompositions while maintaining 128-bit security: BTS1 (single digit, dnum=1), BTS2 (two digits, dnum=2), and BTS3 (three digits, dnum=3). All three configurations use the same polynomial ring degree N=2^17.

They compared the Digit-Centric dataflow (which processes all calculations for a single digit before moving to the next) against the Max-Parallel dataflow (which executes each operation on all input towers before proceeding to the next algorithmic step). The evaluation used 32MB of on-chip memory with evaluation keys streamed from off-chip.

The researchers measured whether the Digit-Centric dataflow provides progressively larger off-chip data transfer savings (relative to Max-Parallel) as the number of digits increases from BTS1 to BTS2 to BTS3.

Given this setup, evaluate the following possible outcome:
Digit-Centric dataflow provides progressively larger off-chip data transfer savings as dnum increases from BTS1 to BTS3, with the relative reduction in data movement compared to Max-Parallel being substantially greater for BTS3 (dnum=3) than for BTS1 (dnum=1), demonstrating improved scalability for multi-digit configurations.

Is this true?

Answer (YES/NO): NO